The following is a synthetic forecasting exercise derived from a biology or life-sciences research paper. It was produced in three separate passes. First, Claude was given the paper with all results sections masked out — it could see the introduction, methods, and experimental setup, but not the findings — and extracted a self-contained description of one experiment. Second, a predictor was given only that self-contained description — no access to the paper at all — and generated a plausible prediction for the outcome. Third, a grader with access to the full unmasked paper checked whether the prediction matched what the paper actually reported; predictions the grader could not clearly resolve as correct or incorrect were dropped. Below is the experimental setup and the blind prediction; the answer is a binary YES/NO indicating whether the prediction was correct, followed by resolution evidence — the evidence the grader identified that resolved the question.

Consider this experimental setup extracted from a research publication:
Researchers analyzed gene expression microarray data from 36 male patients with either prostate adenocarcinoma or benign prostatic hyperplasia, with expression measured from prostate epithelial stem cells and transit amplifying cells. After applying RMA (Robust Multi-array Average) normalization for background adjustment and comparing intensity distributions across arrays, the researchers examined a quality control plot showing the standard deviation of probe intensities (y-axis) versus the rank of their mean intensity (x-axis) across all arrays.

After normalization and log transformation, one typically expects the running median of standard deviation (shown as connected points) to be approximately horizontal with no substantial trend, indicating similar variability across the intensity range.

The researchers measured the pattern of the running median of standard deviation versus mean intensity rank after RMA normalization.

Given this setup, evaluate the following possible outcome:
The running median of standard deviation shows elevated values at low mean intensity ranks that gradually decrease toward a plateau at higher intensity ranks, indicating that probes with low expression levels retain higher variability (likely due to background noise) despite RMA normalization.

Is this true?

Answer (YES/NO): NO